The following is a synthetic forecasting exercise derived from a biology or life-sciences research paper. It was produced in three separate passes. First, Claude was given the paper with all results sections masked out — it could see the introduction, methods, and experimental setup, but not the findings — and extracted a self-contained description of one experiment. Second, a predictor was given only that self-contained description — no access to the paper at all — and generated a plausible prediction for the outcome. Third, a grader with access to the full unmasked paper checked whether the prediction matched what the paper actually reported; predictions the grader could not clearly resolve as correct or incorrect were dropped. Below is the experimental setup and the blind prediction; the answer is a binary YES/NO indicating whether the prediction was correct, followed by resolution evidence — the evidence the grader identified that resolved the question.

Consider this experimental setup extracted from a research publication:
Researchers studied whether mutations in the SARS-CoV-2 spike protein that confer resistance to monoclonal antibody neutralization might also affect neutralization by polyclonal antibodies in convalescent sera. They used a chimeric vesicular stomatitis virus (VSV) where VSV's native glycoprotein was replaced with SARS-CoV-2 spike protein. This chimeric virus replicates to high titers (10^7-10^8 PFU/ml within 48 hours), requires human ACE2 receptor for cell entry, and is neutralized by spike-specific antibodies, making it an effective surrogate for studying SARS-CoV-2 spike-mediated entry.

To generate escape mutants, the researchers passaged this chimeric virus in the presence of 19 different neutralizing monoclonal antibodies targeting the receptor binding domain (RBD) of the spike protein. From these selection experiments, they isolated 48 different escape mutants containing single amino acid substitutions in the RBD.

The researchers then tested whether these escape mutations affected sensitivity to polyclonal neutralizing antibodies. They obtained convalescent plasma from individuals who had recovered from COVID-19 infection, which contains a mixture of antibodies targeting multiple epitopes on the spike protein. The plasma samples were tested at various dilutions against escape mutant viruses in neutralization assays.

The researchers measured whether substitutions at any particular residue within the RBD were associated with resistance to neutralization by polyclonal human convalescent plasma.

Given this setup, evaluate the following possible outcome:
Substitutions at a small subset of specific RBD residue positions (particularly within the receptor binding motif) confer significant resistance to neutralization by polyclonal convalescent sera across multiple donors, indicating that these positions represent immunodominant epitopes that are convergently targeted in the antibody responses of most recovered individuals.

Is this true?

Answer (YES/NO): YES